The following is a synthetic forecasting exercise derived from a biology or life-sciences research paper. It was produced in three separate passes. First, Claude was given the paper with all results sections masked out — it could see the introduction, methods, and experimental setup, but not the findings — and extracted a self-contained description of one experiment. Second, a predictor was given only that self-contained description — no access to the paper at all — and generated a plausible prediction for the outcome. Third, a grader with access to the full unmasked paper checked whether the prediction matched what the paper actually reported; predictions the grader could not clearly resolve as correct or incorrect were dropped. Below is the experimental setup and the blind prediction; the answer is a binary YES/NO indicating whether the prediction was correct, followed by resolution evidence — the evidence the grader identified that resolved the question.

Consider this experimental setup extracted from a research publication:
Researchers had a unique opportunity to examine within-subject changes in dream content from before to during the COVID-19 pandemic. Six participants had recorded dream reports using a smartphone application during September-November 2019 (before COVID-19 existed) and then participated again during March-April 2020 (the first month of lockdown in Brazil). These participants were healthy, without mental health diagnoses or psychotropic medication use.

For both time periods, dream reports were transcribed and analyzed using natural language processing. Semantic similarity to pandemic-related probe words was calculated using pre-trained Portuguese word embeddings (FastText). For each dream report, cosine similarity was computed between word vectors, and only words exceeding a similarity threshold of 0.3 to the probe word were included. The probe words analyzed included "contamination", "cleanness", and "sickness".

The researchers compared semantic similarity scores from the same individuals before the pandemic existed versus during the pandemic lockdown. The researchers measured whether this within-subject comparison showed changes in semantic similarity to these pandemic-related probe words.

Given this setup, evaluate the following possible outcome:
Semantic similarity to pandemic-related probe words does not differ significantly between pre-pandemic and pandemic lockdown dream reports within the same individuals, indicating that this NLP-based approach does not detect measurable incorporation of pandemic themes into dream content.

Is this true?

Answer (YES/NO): NO